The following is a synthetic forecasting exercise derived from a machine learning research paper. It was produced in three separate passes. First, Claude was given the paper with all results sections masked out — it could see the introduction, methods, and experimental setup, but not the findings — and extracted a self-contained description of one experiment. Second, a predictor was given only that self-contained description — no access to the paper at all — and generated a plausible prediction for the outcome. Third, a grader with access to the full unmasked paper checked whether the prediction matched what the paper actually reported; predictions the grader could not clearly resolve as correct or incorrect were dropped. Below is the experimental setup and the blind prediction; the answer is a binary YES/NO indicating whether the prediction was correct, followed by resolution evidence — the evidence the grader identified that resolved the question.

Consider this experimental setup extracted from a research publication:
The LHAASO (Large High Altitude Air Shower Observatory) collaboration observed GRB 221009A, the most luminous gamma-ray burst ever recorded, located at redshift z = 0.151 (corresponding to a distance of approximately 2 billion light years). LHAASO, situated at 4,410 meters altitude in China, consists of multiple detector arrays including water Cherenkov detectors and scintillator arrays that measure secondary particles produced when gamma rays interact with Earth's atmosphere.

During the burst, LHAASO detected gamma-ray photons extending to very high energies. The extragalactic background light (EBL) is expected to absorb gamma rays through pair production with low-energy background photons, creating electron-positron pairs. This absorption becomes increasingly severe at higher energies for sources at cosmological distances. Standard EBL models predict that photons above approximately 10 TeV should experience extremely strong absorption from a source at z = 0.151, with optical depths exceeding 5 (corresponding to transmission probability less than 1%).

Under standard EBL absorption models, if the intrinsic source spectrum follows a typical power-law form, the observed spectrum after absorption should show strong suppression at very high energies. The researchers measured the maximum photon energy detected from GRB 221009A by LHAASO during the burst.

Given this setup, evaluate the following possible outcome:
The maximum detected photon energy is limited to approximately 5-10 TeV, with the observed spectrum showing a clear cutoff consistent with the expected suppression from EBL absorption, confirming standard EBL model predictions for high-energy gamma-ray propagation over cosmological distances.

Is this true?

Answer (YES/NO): NO